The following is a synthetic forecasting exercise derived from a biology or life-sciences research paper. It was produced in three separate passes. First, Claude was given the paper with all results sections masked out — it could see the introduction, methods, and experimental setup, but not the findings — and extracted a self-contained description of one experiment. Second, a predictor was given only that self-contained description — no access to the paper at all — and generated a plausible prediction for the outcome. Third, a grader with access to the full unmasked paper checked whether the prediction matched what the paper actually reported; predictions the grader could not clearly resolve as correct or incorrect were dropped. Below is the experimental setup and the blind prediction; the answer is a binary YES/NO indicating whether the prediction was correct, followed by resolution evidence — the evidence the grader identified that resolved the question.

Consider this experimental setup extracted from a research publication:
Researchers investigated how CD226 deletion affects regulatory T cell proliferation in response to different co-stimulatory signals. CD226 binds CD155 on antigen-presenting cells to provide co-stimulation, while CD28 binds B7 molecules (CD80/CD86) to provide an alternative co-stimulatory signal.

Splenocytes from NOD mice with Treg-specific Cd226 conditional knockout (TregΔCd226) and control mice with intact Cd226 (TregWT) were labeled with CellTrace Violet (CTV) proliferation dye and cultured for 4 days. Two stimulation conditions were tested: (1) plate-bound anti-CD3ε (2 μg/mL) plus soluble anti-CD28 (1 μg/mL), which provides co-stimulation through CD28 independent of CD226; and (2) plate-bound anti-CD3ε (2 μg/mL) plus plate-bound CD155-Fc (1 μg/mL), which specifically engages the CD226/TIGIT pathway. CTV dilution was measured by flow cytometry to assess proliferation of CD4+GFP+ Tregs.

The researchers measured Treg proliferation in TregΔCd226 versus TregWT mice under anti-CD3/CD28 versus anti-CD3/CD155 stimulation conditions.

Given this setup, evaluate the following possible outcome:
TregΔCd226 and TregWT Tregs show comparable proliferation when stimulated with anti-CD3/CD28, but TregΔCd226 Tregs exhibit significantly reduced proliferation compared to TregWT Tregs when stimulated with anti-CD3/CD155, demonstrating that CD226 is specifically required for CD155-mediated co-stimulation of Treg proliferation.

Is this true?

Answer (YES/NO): NO